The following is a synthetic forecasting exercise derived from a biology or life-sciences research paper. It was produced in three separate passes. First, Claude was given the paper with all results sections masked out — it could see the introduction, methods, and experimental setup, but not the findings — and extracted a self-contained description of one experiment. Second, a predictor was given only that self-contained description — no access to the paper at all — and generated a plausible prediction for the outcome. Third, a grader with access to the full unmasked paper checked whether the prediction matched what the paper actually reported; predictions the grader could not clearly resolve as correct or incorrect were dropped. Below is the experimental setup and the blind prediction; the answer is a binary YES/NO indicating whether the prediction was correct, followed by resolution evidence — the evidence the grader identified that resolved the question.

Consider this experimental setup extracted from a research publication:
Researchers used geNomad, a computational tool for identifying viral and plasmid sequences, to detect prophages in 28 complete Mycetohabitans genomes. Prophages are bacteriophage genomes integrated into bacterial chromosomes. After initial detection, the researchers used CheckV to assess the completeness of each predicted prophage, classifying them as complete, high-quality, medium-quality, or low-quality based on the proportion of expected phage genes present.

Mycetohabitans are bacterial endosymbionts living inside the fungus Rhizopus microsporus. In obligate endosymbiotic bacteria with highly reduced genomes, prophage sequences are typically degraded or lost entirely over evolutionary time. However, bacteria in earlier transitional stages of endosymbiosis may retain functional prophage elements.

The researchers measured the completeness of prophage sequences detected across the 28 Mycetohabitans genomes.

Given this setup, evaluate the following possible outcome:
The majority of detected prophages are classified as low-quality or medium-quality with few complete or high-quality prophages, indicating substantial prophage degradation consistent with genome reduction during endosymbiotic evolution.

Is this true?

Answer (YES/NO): NO